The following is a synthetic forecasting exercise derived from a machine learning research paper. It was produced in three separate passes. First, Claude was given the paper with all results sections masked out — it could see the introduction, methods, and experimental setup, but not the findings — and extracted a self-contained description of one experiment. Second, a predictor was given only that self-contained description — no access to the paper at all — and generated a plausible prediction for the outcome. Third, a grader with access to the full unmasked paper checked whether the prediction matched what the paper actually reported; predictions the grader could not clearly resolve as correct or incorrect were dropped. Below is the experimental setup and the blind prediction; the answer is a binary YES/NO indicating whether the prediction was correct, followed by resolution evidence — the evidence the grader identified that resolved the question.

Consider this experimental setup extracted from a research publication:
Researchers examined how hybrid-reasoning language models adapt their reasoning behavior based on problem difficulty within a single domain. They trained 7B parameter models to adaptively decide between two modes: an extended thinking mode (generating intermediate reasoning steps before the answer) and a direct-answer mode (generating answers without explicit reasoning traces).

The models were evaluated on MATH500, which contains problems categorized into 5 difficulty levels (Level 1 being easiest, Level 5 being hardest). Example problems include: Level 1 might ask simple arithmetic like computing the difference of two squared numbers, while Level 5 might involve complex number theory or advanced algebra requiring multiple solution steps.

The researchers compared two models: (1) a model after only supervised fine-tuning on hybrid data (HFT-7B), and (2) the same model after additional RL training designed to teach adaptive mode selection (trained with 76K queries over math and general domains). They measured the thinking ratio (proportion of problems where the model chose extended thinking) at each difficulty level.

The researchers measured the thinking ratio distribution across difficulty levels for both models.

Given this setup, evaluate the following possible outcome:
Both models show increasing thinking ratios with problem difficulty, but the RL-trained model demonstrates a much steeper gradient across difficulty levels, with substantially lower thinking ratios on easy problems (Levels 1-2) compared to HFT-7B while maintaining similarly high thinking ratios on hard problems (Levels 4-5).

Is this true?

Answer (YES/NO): NO